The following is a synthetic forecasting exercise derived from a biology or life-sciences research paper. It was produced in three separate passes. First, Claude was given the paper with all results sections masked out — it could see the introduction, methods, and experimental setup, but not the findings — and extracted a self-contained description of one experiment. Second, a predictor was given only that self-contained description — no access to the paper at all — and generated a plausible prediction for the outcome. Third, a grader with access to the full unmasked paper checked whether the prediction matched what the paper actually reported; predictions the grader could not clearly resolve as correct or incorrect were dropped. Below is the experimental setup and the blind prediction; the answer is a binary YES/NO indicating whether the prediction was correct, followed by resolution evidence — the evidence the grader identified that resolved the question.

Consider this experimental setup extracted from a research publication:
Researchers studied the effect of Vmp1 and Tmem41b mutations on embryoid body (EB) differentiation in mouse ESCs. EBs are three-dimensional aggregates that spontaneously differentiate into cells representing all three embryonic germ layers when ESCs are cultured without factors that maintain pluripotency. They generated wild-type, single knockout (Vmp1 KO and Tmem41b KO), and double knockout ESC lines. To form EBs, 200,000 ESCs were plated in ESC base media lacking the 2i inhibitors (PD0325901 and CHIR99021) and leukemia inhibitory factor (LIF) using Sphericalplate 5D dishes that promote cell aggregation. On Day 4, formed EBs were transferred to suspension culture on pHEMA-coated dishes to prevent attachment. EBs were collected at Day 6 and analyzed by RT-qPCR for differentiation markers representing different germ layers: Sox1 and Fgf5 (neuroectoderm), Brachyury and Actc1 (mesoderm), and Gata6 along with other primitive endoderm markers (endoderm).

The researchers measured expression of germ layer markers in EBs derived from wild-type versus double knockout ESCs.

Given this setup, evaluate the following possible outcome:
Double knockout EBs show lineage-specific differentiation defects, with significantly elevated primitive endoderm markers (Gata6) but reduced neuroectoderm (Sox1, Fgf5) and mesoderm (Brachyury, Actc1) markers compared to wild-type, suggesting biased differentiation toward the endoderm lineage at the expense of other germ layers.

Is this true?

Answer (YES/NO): NO